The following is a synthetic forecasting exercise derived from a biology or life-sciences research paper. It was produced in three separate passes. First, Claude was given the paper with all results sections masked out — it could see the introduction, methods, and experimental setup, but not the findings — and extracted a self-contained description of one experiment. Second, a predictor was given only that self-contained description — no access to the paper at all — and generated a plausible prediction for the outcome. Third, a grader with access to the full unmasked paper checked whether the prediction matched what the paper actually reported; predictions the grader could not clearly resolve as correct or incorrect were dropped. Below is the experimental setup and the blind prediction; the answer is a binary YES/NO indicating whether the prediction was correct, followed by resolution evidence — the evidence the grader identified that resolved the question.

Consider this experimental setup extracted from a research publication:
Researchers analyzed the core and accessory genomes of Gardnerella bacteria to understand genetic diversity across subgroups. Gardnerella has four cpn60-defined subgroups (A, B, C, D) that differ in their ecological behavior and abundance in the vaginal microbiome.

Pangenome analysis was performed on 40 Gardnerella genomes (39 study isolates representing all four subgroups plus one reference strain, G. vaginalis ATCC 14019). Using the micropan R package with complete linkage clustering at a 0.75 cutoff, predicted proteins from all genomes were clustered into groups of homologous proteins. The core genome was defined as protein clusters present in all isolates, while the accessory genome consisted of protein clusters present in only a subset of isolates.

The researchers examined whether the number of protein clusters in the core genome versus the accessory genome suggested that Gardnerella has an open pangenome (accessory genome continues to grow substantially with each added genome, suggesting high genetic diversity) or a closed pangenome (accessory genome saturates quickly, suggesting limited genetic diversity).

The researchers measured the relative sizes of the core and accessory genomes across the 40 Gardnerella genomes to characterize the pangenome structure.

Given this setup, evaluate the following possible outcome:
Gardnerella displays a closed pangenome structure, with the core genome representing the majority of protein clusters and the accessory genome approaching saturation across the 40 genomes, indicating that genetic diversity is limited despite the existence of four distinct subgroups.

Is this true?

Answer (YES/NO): NO